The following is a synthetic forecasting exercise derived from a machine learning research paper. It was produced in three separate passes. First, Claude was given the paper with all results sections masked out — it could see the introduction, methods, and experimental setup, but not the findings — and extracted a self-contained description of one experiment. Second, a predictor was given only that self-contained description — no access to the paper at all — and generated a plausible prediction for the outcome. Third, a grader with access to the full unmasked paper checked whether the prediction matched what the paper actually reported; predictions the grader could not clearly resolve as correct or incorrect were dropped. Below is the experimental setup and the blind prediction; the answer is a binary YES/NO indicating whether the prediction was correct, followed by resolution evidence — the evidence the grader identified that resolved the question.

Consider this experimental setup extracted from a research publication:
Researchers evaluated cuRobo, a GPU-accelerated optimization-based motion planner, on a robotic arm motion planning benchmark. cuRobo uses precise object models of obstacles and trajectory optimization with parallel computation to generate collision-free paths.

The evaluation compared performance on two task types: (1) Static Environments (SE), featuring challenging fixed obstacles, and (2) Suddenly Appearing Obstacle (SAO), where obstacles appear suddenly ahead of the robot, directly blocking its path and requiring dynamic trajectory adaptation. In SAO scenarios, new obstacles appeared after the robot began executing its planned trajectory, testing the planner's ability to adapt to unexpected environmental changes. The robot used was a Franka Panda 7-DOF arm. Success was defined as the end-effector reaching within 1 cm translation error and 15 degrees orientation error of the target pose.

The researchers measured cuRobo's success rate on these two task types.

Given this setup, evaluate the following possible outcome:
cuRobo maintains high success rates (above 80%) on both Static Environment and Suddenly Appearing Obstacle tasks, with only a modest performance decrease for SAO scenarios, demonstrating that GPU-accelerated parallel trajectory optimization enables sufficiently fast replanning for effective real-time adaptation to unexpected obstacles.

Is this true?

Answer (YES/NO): NO